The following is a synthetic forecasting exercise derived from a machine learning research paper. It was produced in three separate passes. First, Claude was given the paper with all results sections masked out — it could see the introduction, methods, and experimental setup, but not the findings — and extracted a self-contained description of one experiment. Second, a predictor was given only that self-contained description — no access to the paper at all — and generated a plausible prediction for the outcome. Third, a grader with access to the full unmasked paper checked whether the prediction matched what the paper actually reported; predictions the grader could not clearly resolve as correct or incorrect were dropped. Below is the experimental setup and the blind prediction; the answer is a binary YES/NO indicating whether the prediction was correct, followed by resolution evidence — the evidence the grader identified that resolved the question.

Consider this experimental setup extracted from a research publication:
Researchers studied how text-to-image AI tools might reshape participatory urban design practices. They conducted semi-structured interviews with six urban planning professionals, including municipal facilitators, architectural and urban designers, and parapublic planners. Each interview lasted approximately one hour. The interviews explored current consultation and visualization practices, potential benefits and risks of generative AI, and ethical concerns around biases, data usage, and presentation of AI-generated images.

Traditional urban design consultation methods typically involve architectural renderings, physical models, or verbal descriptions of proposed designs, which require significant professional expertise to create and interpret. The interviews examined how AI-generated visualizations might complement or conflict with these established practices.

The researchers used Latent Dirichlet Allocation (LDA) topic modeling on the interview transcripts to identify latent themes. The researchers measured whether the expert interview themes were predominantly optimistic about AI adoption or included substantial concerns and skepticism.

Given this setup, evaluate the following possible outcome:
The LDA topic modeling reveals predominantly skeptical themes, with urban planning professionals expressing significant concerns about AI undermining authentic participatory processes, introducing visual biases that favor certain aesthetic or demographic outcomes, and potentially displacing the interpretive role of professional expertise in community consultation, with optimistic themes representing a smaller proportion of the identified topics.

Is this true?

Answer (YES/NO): NO